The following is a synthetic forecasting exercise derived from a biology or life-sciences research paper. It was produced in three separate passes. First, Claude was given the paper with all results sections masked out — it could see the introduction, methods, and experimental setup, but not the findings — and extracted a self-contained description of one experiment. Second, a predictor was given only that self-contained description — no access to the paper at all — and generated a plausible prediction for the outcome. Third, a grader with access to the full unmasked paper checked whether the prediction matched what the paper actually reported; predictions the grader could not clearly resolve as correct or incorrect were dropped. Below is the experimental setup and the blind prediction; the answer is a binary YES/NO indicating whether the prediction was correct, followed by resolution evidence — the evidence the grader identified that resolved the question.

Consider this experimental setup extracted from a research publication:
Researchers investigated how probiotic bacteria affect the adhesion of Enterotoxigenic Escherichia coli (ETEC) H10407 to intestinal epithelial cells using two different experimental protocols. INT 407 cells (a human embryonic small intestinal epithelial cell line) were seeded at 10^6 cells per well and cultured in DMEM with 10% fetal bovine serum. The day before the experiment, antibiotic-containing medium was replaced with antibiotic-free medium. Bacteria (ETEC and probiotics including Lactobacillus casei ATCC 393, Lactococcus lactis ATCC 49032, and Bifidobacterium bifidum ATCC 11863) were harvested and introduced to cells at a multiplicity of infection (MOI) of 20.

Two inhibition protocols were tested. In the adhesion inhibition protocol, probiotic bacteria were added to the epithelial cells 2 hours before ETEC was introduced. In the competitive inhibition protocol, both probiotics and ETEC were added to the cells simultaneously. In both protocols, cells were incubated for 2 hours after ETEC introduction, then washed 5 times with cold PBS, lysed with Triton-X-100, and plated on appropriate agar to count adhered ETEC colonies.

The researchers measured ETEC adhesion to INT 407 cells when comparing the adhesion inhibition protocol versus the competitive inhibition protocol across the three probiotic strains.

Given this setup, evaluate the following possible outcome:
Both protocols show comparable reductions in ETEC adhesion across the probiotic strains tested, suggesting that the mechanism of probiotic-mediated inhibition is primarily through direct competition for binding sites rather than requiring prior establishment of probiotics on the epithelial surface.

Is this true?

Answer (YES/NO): NO